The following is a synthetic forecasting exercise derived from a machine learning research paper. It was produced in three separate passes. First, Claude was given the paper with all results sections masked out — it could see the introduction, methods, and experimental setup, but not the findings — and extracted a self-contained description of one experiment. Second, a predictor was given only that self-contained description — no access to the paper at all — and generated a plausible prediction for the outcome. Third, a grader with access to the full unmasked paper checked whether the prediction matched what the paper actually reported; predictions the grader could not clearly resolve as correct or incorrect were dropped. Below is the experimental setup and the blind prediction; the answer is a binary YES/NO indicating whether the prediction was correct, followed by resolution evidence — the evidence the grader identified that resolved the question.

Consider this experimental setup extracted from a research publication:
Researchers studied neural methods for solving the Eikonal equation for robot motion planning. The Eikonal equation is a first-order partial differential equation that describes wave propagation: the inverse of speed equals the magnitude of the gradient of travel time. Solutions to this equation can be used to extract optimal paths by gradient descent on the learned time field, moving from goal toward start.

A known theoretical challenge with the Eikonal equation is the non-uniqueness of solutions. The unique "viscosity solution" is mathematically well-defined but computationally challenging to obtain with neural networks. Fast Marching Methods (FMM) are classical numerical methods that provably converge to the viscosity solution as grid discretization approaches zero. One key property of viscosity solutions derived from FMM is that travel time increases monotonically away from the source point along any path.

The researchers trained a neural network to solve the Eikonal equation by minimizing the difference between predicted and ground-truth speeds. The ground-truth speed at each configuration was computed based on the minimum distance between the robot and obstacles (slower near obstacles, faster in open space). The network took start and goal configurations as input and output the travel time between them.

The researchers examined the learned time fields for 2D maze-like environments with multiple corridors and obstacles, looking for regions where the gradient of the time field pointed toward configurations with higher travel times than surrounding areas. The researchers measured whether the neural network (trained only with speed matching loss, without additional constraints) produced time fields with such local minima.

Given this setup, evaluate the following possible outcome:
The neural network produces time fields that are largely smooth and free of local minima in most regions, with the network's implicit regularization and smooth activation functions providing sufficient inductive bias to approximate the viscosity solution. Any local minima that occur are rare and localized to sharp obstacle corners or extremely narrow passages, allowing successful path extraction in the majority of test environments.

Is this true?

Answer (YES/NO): NO